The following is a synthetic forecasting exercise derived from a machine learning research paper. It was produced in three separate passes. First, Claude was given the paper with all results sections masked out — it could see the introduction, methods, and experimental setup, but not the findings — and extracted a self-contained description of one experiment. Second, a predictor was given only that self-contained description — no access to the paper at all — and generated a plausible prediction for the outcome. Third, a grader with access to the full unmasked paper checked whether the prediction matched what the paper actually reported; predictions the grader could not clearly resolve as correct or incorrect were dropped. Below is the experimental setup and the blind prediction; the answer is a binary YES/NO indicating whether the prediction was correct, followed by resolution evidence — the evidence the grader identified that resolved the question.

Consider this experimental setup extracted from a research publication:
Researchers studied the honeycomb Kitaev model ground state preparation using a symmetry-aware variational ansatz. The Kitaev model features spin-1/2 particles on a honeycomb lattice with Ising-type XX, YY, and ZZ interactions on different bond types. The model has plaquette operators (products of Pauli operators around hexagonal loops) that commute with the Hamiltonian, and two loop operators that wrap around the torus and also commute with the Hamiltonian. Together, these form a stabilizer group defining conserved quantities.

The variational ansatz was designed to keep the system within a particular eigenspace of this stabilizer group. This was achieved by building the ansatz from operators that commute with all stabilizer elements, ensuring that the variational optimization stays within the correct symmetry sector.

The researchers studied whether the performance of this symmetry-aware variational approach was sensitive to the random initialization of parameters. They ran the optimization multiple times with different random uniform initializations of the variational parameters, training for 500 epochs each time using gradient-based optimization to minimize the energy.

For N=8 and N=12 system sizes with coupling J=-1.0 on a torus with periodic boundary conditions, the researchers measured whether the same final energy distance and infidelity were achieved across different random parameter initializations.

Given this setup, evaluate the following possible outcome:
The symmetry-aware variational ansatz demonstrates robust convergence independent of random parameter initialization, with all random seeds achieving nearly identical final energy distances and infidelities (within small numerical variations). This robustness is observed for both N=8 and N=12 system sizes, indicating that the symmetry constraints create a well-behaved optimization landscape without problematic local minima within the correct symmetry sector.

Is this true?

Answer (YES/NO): YES